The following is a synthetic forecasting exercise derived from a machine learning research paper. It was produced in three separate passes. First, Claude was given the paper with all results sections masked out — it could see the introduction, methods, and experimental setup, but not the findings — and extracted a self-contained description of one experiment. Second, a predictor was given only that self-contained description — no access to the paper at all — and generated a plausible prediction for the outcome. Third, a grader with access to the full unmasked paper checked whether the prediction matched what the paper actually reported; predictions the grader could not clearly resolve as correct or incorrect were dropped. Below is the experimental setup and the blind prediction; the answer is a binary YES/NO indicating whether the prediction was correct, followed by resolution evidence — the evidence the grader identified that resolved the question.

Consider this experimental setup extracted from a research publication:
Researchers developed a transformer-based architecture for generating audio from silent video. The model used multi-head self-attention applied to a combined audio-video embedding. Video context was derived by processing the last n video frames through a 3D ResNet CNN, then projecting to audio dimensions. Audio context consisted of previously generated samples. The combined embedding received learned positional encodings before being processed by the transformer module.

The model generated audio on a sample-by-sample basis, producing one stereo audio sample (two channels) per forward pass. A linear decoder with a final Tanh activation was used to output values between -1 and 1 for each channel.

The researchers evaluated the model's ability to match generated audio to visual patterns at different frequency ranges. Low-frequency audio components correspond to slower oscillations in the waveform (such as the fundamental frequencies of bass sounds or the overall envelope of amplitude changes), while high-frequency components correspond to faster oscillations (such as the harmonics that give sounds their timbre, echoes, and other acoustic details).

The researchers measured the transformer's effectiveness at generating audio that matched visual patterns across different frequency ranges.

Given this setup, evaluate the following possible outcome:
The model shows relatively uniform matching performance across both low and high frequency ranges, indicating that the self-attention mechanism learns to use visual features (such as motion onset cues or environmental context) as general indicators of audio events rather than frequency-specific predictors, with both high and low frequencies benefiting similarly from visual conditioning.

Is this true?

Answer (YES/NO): NO